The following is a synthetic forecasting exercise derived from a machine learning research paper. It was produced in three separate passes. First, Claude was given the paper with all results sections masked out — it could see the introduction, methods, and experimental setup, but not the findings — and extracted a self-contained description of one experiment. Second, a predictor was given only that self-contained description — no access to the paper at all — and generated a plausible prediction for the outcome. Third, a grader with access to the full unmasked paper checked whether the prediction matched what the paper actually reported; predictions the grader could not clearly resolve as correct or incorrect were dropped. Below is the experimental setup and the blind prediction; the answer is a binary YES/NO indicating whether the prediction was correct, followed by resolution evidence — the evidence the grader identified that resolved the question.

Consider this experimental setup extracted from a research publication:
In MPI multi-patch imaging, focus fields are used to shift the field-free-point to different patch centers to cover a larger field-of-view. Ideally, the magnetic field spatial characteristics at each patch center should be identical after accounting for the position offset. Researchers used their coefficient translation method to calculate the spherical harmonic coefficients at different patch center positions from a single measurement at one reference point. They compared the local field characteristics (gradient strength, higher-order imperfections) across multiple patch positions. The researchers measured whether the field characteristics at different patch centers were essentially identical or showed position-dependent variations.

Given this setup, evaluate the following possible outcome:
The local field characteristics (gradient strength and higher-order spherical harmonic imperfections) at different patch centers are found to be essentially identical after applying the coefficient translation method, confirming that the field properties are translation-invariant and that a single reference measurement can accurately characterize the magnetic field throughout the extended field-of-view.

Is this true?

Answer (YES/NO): NO